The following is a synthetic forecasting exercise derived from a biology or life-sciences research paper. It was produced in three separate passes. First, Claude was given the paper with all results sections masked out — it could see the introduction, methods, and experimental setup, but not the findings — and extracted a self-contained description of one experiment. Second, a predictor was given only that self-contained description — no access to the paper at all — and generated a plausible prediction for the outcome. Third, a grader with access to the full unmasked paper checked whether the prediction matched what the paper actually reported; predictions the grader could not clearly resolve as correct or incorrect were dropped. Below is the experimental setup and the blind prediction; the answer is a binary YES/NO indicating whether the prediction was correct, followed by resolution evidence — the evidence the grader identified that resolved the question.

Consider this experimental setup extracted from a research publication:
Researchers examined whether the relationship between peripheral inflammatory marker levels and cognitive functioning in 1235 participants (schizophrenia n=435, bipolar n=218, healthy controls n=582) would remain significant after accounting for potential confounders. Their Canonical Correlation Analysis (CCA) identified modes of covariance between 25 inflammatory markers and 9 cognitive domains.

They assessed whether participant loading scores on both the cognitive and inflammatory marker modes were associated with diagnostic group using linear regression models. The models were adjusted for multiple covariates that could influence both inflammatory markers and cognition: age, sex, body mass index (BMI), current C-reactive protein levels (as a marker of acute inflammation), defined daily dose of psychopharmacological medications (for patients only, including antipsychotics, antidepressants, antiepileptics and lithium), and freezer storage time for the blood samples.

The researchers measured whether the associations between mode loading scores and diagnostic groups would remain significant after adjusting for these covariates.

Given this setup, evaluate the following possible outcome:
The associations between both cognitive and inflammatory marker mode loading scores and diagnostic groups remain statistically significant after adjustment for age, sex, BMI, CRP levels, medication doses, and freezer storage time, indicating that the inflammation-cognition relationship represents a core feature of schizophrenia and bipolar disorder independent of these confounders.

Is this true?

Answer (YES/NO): YES